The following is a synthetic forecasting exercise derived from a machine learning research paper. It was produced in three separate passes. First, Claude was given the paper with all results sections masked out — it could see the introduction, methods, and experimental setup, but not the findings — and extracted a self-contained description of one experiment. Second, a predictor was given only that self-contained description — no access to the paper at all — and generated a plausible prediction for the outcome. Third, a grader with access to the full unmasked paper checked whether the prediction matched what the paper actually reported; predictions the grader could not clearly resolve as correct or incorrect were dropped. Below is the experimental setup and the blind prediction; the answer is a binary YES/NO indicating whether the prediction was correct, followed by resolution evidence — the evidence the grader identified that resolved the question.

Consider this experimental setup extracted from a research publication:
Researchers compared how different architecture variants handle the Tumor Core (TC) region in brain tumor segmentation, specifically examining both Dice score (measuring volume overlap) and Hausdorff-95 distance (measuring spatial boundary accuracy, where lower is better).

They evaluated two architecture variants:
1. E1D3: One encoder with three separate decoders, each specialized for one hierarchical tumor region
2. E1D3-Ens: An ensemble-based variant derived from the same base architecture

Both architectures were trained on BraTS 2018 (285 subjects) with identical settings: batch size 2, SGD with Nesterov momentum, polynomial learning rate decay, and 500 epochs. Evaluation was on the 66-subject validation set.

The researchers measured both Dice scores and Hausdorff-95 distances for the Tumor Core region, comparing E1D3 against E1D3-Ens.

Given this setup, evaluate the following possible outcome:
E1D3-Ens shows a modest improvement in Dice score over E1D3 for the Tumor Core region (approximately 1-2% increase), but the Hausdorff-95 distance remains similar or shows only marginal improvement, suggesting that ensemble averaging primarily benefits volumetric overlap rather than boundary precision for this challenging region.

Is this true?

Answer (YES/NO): NO